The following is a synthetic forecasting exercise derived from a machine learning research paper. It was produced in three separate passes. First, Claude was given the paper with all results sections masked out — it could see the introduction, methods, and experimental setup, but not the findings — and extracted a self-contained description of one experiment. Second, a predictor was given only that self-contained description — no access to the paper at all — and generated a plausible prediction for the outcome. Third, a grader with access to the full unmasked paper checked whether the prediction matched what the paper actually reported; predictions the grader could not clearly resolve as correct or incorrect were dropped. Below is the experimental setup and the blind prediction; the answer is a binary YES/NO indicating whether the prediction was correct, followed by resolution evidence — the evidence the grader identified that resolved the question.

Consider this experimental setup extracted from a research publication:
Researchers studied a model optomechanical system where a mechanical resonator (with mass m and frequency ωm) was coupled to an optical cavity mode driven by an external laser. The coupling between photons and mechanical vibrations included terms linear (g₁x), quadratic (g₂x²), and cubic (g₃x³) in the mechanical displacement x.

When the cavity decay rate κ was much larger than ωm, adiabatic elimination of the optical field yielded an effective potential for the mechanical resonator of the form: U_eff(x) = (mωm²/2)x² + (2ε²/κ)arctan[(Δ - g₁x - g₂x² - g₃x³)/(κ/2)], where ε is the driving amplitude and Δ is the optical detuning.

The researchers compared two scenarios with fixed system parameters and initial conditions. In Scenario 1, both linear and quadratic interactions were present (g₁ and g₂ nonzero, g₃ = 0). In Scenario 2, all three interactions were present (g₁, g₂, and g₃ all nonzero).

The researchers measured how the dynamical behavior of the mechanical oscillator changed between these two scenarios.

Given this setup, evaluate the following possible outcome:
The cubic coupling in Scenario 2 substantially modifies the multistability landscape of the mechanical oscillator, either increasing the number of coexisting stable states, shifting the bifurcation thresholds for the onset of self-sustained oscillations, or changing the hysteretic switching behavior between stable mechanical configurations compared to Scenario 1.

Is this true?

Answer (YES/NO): NO